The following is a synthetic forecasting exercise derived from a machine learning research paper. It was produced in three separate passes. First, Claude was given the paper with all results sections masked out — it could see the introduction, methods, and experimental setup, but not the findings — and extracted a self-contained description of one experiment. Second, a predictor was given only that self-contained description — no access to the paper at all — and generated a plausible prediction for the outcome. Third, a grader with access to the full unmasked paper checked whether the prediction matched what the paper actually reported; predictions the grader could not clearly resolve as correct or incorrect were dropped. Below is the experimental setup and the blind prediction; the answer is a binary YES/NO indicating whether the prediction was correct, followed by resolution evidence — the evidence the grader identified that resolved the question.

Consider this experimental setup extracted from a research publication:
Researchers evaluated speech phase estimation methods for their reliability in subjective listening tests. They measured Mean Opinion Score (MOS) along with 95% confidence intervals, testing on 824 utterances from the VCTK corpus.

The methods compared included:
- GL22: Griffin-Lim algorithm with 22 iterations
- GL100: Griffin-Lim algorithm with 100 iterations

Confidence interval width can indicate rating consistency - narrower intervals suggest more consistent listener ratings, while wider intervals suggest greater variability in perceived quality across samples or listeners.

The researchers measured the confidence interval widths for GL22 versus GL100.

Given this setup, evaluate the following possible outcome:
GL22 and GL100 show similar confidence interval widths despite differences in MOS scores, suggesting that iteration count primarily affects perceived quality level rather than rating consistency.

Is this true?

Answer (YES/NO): NO